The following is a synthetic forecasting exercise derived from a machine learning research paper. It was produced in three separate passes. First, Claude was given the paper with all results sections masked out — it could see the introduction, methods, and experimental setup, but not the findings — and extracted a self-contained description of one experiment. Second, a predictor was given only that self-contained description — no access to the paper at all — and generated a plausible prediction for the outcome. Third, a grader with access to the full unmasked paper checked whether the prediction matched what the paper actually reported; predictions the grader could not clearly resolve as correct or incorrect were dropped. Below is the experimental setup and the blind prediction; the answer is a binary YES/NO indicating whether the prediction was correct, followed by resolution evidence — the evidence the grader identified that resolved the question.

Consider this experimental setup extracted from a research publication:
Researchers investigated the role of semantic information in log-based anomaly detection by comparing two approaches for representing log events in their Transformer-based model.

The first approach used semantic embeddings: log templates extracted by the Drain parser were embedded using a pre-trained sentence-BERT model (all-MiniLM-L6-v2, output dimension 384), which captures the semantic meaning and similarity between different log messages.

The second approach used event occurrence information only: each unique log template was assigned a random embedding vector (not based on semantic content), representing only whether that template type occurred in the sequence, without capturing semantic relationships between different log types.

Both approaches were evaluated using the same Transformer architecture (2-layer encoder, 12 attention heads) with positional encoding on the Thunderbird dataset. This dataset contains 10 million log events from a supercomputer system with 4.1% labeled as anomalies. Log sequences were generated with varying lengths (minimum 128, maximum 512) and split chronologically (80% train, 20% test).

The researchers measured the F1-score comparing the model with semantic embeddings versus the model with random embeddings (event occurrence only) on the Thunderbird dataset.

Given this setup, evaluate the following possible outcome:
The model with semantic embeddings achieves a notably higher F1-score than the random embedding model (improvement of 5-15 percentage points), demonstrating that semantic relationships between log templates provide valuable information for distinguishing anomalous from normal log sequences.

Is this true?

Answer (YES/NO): NO